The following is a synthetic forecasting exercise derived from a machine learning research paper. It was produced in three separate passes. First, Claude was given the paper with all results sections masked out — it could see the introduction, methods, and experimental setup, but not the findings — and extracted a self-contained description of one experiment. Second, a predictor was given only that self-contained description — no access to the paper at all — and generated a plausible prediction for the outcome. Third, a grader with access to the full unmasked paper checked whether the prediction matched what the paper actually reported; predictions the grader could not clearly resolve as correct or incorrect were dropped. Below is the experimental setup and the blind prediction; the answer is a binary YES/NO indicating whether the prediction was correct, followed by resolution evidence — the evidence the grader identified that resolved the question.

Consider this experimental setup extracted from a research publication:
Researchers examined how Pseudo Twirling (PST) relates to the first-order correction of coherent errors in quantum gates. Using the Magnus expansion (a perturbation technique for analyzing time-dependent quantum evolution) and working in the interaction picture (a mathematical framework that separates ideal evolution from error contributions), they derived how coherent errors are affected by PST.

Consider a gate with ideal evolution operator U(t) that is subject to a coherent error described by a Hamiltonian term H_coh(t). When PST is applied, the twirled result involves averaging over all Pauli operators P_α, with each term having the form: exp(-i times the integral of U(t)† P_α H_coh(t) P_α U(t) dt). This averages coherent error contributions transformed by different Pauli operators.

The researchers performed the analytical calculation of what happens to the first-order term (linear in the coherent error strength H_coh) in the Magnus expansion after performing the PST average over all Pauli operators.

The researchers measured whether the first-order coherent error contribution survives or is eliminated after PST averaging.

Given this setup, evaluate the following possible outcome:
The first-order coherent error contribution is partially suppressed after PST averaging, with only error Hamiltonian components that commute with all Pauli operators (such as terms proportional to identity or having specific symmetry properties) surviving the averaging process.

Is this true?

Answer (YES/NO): NO